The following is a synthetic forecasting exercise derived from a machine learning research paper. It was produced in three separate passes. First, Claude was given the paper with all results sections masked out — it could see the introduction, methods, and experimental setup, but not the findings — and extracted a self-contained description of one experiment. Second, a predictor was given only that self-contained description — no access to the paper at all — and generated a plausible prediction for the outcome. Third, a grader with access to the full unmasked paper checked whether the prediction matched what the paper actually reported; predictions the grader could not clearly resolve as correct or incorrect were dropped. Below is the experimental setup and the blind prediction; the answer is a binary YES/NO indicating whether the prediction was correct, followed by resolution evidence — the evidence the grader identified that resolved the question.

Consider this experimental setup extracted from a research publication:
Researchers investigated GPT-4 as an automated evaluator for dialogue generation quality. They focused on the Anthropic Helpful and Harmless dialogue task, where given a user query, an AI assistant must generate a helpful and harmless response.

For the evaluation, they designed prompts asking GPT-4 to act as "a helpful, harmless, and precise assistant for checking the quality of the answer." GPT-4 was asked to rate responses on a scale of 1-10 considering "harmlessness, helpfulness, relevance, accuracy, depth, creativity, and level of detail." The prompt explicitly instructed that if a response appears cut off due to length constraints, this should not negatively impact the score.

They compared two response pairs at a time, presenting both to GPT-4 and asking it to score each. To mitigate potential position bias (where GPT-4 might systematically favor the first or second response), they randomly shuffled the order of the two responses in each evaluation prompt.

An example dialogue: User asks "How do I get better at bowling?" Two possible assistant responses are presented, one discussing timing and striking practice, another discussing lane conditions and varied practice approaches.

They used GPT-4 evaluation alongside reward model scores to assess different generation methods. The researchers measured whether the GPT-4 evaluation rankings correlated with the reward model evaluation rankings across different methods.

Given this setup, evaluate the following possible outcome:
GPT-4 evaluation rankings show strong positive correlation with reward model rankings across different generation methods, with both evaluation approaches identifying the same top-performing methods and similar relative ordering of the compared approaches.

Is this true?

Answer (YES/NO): NO